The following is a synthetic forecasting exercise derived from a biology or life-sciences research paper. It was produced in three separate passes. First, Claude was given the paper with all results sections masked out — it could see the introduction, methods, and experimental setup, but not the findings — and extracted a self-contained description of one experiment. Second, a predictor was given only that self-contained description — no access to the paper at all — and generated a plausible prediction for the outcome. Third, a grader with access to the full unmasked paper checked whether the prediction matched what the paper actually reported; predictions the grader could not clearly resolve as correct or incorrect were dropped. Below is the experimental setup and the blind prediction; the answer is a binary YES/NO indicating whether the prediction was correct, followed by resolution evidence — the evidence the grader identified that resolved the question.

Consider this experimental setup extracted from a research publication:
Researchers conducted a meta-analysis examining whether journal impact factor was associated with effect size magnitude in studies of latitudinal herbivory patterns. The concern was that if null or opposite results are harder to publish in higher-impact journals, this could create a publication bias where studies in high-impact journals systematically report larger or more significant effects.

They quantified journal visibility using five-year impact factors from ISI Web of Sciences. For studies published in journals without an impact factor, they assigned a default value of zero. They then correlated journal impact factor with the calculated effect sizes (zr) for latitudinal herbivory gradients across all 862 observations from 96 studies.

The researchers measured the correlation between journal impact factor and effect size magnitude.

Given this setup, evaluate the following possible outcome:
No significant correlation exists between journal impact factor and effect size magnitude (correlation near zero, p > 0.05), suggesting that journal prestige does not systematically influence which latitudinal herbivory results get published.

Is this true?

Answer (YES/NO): YES